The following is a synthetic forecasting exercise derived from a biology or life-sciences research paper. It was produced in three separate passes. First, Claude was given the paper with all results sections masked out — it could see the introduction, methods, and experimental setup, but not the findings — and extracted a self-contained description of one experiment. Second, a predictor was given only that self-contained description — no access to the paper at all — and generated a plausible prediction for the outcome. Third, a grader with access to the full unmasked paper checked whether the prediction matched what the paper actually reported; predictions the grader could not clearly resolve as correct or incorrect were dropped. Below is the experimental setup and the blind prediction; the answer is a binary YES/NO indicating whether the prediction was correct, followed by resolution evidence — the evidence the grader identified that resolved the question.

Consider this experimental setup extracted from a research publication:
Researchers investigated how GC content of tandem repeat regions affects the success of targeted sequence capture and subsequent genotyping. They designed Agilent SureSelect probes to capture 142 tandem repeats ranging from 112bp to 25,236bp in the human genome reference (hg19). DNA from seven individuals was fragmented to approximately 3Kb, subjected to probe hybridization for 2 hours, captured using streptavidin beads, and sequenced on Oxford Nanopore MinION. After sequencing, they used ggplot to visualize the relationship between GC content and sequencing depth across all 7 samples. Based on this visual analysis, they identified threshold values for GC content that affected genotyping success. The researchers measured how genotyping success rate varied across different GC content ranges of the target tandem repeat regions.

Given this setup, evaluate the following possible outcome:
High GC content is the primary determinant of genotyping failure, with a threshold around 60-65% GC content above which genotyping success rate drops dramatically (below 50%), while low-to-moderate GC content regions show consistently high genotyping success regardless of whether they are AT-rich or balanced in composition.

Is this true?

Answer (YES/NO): NO